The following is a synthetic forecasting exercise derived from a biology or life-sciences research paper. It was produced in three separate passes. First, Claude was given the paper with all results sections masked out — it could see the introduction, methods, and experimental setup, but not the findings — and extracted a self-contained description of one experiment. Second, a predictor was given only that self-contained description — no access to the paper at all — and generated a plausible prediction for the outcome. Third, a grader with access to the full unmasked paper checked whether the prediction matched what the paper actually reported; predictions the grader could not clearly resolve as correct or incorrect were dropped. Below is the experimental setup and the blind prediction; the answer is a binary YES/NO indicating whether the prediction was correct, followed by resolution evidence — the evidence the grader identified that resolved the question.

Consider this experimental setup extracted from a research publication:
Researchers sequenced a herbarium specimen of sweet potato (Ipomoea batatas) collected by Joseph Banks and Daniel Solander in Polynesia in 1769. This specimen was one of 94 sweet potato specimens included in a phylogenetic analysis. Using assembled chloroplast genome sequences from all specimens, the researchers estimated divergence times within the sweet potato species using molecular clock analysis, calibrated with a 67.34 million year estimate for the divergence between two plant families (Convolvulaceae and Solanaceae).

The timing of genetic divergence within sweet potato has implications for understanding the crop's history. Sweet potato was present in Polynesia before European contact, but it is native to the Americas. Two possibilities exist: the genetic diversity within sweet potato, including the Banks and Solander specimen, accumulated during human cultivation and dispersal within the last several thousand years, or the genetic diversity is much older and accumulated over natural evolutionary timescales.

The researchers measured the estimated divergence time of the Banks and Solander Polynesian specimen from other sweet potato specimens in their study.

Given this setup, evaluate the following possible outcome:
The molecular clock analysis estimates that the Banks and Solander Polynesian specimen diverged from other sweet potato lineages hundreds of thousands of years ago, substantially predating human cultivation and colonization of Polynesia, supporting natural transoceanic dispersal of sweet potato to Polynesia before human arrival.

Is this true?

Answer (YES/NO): NO